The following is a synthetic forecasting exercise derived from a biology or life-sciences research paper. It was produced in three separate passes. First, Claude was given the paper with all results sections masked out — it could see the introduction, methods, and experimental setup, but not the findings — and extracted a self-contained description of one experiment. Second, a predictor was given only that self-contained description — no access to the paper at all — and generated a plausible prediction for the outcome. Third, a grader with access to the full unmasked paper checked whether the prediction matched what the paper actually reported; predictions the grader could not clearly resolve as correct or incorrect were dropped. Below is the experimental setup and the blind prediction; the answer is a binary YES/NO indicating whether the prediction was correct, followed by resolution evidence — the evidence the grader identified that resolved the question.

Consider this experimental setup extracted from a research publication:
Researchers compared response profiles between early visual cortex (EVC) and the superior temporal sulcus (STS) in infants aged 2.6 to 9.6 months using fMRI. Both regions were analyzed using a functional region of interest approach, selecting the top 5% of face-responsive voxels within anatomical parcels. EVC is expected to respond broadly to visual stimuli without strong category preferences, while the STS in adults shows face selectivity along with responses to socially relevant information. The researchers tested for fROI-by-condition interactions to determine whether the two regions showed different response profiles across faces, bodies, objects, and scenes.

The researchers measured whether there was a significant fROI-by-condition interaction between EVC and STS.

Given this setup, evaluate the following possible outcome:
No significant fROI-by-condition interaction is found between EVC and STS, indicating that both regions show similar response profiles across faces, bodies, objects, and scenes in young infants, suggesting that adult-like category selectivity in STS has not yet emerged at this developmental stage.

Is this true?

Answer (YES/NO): NO